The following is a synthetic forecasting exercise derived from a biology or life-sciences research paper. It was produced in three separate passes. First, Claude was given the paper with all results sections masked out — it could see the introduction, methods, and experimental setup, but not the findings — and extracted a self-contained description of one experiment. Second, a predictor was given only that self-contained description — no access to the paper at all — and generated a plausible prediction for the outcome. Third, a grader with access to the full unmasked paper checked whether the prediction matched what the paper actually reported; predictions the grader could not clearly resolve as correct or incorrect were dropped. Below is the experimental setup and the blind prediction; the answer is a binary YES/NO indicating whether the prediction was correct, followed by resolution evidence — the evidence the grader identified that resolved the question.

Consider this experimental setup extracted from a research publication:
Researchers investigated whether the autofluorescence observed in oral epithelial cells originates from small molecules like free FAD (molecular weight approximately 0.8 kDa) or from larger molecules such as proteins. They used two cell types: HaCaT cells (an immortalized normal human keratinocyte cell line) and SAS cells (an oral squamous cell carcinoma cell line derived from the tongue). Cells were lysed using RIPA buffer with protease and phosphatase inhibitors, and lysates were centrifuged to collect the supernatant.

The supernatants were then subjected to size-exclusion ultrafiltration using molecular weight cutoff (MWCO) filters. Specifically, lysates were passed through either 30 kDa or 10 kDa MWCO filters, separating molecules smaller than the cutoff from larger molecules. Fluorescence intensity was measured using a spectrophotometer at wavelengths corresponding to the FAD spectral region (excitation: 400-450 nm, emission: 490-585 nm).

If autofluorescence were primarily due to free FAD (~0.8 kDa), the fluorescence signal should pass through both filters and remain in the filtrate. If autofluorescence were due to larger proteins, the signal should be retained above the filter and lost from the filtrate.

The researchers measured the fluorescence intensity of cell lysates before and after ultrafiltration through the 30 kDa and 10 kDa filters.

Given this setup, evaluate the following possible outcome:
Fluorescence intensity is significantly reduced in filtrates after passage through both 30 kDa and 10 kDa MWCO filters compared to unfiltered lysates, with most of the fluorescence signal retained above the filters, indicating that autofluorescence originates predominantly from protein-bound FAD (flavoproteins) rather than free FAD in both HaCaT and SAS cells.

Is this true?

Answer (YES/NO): NO